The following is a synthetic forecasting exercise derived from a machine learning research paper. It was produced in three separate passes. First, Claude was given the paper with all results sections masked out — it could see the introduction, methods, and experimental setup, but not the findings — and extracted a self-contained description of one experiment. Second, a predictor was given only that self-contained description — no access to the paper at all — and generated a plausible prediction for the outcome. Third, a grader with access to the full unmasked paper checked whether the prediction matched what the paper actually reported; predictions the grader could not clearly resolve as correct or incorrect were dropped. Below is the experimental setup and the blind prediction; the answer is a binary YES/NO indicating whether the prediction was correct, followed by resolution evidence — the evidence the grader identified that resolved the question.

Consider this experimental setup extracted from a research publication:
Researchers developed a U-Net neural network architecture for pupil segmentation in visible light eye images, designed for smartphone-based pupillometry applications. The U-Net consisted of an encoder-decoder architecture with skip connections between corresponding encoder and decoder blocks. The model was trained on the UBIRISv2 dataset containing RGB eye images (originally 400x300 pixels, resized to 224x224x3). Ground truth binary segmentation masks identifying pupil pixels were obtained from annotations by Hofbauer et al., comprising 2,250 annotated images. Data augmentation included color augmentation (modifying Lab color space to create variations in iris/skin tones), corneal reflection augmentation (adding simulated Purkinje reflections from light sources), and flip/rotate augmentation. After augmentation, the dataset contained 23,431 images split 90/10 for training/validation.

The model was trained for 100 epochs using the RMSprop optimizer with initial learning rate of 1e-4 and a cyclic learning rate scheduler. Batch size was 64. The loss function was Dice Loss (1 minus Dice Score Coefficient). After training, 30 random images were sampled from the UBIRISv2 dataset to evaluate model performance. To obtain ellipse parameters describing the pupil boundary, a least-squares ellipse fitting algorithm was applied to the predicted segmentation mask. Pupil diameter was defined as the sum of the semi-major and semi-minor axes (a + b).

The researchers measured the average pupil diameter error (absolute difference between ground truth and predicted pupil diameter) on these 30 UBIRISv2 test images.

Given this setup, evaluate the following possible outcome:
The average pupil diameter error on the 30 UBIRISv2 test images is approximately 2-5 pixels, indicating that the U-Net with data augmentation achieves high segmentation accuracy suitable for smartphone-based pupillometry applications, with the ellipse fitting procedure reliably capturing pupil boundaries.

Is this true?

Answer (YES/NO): NO